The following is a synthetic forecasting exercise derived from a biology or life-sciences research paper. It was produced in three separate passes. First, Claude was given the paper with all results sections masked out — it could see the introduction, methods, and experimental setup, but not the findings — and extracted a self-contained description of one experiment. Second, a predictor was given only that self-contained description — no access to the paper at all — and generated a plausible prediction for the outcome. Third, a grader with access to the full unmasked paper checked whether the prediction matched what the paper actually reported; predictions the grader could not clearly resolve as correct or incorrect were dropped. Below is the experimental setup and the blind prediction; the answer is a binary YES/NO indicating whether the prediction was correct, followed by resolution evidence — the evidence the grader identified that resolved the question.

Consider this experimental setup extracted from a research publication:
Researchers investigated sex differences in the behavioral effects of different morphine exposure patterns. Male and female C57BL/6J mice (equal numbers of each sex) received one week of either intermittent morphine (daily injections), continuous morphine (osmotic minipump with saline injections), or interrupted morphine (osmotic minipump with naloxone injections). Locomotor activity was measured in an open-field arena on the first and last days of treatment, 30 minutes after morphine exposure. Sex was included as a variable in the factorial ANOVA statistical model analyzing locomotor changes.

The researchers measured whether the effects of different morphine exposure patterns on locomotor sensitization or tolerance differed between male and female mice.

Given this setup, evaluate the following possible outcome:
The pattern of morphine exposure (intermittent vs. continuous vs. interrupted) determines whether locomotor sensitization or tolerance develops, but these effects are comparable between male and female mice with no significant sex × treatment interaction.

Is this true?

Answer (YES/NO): YES